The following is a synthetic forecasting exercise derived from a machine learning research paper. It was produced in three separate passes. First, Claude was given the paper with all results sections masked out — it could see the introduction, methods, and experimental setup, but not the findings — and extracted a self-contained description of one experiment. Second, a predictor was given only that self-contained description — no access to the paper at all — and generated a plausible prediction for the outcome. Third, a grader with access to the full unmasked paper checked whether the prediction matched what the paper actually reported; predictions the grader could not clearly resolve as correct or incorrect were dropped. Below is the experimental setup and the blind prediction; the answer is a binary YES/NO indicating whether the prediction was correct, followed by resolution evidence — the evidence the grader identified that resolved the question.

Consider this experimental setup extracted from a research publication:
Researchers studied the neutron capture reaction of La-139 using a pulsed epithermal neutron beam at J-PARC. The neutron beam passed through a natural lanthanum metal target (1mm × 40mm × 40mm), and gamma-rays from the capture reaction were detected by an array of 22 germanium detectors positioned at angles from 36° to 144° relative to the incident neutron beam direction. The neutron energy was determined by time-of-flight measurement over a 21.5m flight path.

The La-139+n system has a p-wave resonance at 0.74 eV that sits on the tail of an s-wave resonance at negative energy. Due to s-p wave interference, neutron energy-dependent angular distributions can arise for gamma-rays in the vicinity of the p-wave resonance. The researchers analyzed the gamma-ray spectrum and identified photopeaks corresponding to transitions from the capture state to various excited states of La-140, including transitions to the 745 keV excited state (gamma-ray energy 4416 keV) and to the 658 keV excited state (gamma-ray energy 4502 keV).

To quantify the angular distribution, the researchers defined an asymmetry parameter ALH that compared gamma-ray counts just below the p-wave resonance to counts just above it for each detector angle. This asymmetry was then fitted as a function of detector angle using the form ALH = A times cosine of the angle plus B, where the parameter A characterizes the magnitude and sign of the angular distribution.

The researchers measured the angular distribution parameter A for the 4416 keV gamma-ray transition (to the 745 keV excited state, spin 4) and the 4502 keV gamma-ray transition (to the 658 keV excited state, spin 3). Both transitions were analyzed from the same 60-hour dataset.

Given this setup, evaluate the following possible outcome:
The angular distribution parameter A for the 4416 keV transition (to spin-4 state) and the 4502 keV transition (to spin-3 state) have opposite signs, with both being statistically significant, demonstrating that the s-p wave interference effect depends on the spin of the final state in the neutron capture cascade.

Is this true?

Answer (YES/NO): NO